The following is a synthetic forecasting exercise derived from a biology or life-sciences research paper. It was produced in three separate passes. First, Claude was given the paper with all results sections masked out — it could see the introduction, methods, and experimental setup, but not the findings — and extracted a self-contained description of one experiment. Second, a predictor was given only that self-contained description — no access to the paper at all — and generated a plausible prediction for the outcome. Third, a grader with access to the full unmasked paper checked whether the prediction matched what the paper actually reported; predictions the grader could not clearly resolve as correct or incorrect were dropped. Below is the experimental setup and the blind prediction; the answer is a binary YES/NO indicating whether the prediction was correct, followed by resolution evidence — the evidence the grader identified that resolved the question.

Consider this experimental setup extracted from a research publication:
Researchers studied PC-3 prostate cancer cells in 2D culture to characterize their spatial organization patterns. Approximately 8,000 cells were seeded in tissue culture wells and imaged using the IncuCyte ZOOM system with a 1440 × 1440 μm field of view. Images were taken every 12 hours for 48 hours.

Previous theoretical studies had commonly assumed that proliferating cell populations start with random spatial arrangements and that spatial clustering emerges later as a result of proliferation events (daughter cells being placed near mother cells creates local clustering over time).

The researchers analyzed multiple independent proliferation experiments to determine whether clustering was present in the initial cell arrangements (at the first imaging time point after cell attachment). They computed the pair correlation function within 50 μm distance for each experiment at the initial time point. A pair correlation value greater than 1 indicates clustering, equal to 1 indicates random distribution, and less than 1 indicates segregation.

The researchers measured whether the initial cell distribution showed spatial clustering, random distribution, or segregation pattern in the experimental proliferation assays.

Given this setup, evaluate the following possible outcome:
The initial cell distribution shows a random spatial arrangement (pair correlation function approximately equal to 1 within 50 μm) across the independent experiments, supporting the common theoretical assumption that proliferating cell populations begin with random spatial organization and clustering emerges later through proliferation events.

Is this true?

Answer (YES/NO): NO